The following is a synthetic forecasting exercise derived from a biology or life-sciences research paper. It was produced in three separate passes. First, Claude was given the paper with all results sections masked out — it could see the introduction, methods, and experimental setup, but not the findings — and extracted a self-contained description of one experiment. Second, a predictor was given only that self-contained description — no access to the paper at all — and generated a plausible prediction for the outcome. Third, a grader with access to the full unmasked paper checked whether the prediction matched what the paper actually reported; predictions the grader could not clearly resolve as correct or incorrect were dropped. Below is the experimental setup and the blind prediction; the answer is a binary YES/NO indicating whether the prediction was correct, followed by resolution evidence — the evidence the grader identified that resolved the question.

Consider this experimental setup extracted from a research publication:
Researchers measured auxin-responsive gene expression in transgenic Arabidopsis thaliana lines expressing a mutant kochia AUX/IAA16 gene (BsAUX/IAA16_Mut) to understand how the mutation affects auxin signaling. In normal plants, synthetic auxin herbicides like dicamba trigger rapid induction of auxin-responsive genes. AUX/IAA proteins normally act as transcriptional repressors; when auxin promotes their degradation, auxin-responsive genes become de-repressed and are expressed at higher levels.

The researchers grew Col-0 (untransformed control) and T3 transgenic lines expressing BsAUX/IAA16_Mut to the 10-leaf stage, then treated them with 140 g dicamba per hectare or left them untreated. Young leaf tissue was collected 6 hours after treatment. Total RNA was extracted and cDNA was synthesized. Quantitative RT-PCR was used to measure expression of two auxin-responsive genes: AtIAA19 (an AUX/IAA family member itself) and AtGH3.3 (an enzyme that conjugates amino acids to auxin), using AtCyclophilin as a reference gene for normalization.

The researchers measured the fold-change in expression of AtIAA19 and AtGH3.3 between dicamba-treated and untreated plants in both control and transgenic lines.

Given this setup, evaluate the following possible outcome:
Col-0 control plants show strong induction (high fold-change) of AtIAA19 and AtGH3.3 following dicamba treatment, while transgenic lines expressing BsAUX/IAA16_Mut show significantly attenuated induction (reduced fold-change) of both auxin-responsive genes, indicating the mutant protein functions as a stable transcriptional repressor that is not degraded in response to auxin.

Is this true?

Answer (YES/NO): YES